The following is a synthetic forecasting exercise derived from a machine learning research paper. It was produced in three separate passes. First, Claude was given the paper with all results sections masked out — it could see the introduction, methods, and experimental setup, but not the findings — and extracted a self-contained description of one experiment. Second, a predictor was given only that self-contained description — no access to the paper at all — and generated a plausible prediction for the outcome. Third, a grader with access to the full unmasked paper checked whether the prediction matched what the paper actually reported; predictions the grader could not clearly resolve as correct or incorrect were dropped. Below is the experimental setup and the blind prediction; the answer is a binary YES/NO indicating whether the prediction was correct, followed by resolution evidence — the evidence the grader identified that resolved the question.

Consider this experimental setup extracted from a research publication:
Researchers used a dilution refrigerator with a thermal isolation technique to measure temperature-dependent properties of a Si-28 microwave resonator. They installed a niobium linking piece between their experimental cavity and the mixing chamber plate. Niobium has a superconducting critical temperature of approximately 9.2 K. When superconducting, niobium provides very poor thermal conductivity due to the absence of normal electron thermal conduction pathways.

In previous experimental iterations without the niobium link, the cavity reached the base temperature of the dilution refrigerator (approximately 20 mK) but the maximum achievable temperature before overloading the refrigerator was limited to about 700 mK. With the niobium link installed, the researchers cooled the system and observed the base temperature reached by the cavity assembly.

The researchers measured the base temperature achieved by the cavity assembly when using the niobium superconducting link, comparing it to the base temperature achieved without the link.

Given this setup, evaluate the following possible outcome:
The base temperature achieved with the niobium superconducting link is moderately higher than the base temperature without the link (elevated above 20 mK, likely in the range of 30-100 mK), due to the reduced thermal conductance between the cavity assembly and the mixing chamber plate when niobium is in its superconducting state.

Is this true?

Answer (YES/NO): YES